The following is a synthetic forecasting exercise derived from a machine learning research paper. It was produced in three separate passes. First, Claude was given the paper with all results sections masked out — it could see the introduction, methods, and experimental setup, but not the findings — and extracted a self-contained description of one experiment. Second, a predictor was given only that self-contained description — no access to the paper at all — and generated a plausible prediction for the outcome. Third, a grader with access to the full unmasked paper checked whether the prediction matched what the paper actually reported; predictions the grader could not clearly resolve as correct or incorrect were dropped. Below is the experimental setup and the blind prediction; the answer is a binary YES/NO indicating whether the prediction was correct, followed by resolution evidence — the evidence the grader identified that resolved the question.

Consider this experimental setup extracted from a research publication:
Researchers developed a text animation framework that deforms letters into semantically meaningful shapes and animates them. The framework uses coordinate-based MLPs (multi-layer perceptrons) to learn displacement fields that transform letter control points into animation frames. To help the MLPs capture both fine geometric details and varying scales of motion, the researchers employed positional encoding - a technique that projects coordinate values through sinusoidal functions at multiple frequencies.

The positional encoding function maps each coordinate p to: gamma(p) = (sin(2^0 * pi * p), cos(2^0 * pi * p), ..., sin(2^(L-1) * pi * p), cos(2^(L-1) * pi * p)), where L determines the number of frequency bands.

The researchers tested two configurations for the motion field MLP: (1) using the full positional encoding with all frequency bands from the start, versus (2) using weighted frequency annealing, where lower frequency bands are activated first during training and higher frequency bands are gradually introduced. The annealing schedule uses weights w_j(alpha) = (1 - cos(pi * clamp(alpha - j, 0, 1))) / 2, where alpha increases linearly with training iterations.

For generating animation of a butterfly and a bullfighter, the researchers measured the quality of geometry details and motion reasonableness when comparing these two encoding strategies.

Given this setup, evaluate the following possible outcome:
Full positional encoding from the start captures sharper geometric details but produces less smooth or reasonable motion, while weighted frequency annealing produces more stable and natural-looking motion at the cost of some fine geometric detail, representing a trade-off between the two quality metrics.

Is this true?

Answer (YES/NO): NO